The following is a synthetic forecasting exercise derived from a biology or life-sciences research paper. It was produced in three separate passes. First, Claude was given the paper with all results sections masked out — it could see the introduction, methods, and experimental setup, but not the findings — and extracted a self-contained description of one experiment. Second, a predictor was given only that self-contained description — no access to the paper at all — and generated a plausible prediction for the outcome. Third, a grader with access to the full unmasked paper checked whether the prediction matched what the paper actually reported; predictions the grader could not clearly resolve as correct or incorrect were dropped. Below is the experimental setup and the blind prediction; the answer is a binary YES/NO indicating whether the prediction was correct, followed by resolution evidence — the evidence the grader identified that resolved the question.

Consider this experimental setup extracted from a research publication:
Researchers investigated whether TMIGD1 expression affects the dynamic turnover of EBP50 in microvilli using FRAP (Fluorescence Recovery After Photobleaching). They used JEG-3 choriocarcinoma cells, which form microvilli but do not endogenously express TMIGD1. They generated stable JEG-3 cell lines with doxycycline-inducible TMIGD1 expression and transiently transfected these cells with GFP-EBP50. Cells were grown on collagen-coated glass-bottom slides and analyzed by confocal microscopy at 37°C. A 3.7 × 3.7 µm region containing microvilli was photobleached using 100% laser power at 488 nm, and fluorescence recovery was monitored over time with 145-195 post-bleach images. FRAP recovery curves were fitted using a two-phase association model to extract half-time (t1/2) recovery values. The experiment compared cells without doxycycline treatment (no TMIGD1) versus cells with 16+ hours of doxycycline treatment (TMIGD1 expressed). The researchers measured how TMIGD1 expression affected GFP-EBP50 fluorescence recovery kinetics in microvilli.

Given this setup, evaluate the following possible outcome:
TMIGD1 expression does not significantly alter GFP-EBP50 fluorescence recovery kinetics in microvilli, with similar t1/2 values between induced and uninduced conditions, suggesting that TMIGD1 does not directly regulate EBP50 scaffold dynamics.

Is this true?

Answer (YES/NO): NO